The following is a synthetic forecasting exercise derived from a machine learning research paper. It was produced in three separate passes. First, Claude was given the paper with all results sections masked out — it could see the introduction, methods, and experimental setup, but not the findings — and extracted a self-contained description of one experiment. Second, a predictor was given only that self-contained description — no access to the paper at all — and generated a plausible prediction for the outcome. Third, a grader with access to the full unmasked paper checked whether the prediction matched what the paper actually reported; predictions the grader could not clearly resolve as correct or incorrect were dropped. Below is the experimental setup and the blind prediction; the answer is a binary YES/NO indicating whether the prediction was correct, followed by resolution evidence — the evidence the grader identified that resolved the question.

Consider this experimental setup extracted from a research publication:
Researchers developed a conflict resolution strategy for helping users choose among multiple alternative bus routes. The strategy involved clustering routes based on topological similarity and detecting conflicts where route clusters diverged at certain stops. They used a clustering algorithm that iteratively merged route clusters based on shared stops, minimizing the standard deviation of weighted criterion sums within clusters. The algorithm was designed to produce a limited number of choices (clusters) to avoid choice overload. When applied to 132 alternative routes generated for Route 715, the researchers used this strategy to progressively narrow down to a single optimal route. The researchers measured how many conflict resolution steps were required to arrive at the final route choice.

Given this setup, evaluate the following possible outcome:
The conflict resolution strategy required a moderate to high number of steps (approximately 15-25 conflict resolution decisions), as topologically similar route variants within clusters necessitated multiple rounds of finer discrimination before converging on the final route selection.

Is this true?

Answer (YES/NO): NO